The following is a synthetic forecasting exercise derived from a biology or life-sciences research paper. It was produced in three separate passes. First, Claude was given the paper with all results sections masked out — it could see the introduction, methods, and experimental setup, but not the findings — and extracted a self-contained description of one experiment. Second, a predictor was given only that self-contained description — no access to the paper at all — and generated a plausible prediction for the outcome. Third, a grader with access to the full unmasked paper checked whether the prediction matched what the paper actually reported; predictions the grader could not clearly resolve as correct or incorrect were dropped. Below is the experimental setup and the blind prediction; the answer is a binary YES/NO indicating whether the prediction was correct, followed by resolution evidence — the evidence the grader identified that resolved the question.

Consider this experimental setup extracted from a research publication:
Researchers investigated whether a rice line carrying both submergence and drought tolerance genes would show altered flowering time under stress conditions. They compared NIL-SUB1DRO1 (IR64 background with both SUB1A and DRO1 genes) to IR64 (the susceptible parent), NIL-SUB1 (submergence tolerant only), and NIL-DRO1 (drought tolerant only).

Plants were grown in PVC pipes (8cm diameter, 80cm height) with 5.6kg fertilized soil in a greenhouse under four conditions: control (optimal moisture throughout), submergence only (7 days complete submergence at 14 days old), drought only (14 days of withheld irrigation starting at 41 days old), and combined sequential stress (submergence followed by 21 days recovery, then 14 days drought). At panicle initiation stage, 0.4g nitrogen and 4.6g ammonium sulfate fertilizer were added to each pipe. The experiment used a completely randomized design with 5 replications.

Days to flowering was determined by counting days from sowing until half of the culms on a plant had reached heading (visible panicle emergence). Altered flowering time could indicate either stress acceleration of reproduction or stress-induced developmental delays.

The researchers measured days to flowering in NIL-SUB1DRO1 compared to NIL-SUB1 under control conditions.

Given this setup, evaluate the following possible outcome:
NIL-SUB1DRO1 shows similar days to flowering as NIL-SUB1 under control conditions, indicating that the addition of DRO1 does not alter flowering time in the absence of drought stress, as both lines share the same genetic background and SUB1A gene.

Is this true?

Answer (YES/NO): YES